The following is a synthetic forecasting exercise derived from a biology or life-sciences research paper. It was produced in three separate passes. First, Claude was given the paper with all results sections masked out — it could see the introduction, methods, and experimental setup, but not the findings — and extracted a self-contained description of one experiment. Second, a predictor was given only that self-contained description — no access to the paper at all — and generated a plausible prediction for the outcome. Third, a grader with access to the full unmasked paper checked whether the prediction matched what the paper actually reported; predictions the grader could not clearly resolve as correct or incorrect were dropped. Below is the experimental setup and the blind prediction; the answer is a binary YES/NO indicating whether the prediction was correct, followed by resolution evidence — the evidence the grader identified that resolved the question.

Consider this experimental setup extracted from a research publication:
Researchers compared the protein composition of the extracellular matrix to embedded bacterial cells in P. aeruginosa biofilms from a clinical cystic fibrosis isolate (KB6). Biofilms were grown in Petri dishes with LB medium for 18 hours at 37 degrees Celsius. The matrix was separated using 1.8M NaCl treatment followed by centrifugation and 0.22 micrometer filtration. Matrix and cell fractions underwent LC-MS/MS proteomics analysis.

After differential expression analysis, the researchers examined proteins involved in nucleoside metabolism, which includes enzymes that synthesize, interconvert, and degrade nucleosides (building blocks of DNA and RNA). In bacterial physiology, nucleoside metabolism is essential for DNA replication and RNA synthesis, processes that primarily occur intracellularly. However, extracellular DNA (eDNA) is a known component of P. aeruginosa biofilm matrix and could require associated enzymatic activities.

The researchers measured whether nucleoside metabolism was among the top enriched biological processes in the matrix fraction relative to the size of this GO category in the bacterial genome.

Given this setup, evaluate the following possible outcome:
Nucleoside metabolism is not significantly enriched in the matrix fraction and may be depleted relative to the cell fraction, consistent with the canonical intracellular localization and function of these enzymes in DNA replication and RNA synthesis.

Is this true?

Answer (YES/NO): NO